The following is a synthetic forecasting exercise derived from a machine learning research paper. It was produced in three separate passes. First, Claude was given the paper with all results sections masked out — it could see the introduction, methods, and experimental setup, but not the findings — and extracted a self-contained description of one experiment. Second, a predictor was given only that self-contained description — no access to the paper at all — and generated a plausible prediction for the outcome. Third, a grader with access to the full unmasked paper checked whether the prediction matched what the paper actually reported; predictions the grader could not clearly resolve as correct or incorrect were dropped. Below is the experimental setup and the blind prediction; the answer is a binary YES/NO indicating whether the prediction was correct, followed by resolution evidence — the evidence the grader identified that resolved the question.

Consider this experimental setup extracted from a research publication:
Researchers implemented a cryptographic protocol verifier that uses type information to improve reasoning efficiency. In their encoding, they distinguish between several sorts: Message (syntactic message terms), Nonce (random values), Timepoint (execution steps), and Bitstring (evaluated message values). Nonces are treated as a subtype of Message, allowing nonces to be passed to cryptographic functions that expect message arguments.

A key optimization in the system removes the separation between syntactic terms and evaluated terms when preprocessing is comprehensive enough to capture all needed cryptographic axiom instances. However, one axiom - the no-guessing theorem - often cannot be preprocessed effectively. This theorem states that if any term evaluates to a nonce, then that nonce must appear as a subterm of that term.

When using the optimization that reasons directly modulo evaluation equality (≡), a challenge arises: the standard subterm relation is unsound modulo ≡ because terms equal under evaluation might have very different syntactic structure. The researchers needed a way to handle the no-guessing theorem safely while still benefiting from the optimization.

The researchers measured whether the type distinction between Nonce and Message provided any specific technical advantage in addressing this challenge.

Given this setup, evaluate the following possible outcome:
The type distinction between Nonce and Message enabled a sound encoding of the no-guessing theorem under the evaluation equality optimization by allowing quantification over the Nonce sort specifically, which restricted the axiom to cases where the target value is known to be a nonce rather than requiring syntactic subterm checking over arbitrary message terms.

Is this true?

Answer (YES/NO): YES